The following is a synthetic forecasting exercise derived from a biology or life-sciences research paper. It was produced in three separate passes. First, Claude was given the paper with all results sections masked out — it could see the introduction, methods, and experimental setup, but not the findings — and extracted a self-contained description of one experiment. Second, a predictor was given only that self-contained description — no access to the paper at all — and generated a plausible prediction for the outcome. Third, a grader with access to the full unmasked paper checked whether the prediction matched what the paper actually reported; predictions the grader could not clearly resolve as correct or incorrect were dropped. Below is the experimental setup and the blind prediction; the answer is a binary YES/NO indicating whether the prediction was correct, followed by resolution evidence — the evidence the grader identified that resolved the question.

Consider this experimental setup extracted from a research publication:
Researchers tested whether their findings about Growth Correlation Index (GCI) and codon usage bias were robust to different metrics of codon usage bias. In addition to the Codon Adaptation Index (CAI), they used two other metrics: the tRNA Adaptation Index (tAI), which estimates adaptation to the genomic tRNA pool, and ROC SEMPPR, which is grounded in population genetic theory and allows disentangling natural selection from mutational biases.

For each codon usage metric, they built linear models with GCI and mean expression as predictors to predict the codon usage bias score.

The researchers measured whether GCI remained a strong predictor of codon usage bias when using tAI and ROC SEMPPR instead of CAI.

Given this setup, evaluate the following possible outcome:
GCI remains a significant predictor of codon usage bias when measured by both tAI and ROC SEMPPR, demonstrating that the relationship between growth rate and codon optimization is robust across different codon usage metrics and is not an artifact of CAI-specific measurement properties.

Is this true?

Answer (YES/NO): YES